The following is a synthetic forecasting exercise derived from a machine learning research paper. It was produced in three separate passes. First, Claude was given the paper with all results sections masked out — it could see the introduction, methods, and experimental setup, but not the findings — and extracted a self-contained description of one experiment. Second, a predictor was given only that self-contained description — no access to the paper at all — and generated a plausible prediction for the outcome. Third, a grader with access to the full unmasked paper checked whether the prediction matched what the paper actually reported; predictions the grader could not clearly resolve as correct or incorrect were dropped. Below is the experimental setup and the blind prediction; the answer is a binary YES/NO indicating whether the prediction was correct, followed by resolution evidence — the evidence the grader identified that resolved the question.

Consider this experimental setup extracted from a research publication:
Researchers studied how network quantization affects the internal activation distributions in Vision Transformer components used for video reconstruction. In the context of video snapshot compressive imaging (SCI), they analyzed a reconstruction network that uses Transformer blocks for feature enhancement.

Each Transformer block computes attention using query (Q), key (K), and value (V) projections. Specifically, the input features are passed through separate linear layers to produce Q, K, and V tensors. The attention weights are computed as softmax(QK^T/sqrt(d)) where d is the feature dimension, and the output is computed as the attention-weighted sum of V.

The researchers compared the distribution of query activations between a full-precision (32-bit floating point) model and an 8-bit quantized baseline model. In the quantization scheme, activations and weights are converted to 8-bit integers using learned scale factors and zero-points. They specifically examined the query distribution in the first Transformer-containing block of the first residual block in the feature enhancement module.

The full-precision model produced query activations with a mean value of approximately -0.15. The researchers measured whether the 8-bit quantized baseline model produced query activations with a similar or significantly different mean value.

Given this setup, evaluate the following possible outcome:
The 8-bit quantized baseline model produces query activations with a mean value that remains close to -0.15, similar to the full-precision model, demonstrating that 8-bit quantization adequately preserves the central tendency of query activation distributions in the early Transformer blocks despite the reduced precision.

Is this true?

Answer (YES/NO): NO